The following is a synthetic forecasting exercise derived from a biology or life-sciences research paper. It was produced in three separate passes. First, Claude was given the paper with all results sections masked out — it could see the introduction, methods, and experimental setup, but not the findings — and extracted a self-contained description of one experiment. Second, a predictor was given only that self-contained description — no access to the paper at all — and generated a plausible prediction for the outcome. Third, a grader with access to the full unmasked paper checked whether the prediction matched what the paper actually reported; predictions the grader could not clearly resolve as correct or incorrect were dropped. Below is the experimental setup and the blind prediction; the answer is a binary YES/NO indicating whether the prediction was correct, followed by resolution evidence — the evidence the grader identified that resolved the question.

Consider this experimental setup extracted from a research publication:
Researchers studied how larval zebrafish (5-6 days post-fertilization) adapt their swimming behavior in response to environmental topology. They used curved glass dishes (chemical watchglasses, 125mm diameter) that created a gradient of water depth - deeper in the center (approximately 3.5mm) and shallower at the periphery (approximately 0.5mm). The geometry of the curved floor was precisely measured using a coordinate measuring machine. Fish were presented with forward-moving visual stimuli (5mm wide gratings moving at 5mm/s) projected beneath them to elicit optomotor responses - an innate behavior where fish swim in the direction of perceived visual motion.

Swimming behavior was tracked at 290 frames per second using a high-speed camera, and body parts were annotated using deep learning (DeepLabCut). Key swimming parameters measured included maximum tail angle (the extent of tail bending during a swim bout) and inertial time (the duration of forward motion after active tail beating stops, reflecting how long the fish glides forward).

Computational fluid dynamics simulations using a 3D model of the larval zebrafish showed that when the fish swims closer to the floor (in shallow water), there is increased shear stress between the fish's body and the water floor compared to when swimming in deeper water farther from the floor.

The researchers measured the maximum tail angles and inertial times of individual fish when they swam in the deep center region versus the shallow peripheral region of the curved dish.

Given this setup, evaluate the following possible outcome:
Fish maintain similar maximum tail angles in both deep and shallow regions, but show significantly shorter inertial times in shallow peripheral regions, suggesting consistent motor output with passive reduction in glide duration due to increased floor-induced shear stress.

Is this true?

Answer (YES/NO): NO